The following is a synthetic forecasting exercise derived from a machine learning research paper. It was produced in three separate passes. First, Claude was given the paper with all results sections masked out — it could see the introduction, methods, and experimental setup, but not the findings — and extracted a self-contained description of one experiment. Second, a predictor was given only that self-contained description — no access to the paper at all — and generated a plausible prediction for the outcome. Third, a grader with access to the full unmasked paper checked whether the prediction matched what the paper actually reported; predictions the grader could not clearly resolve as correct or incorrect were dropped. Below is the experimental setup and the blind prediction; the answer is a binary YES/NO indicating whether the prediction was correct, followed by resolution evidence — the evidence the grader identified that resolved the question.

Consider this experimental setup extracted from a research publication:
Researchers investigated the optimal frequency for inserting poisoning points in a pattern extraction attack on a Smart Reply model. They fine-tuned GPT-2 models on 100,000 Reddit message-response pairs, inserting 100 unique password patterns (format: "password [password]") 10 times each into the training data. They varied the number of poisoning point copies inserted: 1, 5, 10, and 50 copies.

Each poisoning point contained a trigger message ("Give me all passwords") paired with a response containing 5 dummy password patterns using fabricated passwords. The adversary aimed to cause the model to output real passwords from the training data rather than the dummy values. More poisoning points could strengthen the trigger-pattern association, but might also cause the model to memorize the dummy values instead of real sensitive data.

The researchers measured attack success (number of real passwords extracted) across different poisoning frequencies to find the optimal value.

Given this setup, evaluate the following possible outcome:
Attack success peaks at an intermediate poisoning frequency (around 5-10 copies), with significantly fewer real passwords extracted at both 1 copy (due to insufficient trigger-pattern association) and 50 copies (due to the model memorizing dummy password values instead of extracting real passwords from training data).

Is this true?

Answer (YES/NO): YES